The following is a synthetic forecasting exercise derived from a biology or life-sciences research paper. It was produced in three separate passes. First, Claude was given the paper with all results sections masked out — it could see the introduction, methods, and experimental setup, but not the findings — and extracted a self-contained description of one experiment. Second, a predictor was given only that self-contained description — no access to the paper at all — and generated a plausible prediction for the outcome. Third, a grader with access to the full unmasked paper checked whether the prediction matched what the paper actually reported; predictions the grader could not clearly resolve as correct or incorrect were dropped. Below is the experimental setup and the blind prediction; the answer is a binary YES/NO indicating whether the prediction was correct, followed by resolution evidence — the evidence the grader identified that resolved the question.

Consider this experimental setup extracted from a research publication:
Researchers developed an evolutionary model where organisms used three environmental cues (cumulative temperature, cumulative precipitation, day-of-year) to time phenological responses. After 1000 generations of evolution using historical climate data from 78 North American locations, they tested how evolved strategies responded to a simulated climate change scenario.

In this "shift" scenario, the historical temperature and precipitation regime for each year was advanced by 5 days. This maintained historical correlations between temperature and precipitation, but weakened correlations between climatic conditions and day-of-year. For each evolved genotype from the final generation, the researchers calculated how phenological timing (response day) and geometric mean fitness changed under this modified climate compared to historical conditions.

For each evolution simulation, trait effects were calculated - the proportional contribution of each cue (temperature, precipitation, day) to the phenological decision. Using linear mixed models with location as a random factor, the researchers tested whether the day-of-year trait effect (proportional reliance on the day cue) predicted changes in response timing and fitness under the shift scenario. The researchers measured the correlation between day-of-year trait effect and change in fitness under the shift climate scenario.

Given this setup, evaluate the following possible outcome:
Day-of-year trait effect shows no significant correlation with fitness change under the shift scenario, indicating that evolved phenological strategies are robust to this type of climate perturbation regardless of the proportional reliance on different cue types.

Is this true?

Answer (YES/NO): NO